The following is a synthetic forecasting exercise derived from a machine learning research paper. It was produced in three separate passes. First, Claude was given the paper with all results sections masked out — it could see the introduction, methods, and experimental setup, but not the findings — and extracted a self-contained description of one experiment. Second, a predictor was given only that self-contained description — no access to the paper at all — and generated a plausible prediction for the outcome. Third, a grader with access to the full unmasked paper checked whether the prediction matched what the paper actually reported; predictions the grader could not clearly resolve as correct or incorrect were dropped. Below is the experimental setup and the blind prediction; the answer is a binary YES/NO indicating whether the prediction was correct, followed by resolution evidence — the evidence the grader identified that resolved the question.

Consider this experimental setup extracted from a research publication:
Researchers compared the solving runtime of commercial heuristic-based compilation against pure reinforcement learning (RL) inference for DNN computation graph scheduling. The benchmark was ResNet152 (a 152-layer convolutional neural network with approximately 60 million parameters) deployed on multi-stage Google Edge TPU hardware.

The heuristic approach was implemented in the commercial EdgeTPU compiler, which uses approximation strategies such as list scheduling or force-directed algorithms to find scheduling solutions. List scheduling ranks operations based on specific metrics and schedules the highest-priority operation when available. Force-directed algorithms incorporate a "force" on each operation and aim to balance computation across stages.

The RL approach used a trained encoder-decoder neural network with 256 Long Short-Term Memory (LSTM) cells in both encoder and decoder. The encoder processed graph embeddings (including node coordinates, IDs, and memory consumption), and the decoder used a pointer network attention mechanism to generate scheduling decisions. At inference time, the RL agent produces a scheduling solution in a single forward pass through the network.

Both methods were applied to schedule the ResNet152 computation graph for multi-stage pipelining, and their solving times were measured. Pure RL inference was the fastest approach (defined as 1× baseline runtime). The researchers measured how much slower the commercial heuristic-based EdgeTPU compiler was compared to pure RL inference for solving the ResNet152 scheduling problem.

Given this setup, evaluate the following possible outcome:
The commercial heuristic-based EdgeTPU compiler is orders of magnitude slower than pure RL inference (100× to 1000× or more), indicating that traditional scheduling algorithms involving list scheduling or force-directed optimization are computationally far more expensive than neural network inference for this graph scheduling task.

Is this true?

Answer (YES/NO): NO